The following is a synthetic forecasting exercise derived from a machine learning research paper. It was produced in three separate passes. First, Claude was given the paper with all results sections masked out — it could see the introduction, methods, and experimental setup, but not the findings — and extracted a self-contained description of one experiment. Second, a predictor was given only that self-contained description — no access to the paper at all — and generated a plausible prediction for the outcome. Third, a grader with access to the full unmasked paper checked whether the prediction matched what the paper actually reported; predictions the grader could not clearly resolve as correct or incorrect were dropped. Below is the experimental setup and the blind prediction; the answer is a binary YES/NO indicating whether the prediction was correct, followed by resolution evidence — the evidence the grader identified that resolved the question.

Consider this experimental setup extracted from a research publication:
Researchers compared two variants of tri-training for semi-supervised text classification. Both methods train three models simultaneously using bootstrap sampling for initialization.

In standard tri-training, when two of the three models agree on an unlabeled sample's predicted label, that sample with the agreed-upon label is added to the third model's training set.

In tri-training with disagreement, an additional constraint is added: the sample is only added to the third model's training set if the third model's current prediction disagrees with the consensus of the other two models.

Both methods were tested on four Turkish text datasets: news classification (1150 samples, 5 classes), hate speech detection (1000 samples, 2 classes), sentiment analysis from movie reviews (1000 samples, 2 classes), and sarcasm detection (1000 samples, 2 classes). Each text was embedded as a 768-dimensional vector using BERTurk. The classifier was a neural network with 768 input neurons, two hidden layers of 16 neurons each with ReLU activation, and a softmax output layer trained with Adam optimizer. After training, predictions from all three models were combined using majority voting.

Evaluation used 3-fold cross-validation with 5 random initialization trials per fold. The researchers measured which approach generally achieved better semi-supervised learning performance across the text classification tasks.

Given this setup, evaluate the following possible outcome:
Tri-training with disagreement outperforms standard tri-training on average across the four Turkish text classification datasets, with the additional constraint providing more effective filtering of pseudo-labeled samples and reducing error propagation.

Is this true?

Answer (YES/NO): YES